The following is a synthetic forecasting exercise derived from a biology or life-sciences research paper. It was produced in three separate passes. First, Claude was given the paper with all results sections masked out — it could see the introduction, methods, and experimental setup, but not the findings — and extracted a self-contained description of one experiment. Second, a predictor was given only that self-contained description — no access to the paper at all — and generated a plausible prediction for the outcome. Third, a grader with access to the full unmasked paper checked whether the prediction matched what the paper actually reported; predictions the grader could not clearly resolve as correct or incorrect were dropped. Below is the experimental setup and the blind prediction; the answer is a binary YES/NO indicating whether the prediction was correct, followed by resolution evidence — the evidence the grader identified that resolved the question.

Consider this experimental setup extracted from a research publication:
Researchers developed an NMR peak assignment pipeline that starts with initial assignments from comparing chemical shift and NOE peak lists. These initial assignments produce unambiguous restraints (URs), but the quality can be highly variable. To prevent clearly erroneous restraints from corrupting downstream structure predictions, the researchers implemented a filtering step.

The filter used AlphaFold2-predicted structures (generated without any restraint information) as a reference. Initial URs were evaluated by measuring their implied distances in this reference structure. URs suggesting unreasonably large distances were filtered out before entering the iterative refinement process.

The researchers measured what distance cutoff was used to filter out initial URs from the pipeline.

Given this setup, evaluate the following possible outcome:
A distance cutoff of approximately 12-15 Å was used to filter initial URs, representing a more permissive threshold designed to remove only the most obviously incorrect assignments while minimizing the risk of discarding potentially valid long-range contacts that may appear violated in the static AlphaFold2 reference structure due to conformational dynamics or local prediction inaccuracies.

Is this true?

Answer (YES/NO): YES